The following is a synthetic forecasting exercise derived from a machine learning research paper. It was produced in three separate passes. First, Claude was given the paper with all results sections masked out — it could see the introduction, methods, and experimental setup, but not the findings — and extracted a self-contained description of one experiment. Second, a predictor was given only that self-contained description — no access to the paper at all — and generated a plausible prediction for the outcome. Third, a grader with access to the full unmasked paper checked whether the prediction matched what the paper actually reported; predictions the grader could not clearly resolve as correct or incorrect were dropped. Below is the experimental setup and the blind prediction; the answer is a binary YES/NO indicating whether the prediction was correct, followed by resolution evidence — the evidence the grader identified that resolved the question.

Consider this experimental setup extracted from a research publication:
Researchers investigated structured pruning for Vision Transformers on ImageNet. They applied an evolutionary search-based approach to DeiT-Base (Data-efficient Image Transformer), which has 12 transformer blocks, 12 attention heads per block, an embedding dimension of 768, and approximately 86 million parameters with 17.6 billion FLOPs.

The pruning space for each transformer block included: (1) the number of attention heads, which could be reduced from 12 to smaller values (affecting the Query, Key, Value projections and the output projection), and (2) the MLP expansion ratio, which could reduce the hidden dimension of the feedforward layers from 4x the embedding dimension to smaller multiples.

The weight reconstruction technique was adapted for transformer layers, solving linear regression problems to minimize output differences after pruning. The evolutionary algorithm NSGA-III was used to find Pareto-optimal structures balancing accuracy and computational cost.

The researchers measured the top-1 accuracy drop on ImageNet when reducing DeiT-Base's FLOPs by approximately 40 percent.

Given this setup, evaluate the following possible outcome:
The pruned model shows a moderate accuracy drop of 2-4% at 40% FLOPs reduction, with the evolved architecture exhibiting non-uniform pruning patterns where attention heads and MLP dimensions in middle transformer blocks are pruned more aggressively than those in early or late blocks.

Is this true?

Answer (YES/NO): NO